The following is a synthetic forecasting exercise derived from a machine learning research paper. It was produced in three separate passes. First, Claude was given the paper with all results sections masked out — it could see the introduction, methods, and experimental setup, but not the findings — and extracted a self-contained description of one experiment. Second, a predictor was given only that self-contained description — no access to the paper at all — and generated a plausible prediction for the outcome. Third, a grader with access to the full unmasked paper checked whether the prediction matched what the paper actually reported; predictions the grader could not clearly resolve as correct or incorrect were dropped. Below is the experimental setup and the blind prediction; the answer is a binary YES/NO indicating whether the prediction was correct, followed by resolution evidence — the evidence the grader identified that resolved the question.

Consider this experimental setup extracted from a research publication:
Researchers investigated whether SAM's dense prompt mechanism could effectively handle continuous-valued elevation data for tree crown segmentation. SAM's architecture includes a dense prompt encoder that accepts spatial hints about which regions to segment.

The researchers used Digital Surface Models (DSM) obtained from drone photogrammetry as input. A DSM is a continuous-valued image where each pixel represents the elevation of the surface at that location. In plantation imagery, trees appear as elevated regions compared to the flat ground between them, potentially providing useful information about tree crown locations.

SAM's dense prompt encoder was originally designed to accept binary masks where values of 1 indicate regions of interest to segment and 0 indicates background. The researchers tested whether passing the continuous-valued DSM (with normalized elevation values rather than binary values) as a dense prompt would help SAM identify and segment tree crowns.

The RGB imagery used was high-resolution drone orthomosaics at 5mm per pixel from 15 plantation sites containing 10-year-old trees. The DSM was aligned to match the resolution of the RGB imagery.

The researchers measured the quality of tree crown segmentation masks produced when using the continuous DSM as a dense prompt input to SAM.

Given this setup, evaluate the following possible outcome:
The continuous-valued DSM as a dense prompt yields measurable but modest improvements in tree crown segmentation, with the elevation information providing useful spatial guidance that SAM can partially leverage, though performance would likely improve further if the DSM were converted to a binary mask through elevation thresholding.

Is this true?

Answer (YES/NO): NO